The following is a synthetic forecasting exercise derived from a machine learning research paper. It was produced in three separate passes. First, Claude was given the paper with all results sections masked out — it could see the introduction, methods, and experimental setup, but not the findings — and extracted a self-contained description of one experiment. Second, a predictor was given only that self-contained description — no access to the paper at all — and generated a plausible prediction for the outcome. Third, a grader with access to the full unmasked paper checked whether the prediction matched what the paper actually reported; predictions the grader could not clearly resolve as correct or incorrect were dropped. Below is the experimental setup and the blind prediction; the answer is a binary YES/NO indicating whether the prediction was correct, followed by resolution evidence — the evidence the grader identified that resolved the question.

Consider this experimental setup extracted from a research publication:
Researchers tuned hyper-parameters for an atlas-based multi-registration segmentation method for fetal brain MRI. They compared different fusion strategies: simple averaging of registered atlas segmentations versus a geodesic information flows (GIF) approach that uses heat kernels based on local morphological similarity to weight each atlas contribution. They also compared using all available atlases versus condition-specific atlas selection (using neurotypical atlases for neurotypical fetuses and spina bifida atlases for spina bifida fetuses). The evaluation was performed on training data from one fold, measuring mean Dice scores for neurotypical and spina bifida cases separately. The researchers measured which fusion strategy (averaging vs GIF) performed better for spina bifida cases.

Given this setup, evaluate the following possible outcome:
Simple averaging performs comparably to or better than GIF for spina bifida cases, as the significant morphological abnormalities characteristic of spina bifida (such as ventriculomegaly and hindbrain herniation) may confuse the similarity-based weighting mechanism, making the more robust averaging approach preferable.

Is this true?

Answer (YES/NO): NO